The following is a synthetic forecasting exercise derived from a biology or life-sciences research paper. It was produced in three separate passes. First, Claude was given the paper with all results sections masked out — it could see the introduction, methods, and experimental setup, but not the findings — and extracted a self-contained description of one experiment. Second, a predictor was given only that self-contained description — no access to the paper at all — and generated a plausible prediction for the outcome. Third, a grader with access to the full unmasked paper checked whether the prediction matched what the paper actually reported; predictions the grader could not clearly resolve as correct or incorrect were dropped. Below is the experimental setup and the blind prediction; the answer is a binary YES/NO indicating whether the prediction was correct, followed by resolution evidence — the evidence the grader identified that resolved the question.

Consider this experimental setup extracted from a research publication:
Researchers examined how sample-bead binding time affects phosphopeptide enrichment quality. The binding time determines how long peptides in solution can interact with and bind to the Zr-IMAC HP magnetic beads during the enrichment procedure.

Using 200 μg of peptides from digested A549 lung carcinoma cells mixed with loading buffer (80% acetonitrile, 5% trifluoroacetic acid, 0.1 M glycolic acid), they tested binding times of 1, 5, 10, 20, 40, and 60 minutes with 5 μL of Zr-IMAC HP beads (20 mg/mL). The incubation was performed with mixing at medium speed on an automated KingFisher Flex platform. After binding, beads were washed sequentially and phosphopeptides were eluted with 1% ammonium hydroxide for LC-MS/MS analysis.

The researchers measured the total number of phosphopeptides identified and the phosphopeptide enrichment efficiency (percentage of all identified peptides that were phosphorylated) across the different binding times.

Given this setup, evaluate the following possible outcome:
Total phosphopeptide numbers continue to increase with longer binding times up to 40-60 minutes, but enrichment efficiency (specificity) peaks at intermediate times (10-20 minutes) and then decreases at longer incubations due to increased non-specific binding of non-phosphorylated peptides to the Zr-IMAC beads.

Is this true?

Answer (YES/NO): NO